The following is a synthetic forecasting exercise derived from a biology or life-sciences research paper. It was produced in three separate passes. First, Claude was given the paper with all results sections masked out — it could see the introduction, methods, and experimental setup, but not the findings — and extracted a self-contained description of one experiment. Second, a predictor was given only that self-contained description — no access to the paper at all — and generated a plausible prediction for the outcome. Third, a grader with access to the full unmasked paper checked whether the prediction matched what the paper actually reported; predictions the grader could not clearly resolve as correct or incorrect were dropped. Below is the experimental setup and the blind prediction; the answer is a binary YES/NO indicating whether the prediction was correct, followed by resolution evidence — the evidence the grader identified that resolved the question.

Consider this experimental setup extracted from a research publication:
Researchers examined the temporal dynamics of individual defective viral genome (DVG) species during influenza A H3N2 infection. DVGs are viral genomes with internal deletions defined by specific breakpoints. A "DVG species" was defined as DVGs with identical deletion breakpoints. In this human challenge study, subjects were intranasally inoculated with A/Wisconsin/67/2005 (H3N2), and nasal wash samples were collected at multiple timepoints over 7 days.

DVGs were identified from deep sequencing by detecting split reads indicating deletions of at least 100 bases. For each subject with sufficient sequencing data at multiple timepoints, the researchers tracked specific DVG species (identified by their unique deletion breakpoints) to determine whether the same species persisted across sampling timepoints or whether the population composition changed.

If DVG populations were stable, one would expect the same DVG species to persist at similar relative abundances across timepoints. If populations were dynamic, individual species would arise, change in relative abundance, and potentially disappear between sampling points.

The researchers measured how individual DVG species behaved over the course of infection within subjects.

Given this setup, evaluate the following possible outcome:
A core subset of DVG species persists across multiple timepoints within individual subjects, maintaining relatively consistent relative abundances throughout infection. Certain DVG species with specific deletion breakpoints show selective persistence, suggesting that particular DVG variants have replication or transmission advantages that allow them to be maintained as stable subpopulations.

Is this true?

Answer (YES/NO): NO